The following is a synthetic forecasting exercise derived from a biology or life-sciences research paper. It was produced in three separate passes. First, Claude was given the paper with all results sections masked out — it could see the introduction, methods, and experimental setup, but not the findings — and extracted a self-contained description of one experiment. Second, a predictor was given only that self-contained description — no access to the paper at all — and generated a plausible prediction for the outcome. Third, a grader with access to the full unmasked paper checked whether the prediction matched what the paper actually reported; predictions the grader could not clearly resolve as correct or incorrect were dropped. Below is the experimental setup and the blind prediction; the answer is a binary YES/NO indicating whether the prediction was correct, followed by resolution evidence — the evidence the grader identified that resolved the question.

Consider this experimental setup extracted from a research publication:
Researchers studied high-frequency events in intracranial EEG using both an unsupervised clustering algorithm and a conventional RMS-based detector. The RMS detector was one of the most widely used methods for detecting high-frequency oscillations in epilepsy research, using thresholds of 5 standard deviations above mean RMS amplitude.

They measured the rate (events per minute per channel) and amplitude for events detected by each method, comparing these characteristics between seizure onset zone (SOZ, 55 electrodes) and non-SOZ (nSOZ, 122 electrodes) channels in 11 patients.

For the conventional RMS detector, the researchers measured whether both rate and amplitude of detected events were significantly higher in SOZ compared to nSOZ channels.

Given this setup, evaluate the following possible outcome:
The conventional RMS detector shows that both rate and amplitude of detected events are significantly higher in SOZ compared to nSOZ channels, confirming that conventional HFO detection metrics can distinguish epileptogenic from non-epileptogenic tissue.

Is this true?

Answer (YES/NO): YES